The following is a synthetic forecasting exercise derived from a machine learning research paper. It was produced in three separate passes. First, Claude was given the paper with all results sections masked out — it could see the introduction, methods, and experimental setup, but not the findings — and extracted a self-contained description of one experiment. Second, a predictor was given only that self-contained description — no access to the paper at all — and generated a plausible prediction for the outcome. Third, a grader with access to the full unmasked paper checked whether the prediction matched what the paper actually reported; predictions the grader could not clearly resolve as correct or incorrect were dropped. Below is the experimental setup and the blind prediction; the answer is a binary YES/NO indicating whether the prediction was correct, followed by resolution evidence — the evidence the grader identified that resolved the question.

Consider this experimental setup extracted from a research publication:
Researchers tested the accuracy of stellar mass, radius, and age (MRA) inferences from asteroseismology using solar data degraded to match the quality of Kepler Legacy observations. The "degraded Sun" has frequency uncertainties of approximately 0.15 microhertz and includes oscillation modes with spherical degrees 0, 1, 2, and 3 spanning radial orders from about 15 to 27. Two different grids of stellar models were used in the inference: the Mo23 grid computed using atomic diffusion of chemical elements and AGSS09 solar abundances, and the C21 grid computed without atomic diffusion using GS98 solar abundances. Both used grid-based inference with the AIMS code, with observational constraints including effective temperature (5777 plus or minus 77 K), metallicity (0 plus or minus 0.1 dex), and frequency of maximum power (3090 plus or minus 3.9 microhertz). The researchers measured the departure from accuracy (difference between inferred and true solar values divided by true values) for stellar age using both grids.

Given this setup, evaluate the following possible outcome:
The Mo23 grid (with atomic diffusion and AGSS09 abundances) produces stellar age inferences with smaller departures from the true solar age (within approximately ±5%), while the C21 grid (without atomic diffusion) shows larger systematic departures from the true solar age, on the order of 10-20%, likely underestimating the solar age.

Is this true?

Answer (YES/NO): YES